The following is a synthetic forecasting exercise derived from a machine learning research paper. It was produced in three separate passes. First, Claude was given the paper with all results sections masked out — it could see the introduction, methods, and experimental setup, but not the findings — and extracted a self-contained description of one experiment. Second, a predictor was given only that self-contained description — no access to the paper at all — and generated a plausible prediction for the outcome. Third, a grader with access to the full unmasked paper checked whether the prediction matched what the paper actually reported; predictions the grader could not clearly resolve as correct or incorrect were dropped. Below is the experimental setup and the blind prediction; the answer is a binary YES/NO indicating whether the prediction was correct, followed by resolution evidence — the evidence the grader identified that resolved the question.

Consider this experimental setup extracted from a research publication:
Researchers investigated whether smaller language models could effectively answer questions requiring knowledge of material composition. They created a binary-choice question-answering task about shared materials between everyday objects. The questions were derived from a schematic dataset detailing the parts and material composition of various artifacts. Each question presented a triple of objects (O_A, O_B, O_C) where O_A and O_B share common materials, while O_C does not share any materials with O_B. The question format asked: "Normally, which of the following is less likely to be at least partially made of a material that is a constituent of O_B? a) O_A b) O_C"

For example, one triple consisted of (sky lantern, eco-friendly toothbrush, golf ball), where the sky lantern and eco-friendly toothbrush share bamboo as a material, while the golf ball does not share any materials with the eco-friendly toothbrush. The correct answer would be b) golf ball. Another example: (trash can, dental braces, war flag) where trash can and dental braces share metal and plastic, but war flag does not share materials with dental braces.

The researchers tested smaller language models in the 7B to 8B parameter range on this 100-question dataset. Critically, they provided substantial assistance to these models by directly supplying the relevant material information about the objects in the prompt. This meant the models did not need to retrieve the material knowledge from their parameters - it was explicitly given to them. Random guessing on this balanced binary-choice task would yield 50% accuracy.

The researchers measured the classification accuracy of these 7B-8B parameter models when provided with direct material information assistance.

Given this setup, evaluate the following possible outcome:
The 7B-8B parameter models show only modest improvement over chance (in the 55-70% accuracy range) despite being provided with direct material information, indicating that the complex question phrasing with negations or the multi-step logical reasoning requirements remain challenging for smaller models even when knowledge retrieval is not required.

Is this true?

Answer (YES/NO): NO